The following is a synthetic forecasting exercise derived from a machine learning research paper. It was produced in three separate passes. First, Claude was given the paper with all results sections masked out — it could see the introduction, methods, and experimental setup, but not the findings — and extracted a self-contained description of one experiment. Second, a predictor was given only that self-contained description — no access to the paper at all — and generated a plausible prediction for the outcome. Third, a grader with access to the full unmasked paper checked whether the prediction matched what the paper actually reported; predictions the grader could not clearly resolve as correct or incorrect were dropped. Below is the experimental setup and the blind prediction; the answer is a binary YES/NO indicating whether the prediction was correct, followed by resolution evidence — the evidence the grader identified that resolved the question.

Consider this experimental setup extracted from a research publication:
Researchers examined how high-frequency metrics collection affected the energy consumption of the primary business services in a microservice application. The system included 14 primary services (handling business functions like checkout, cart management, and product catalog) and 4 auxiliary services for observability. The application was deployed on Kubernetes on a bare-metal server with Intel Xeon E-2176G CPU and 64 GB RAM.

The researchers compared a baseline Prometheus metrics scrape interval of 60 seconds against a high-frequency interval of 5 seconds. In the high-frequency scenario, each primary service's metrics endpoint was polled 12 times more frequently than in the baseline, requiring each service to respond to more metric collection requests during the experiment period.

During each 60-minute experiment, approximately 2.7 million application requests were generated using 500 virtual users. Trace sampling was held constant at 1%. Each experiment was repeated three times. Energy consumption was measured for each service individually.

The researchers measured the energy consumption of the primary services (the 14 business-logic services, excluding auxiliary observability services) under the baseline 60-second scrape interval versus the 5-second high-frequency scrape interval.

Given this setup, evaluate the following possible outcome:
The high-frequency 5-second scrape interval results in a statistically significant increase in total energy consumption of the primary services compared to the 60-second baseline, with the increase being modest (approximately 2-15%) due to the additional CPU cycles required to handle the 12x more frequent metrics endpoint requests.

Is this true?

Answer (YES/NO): NO